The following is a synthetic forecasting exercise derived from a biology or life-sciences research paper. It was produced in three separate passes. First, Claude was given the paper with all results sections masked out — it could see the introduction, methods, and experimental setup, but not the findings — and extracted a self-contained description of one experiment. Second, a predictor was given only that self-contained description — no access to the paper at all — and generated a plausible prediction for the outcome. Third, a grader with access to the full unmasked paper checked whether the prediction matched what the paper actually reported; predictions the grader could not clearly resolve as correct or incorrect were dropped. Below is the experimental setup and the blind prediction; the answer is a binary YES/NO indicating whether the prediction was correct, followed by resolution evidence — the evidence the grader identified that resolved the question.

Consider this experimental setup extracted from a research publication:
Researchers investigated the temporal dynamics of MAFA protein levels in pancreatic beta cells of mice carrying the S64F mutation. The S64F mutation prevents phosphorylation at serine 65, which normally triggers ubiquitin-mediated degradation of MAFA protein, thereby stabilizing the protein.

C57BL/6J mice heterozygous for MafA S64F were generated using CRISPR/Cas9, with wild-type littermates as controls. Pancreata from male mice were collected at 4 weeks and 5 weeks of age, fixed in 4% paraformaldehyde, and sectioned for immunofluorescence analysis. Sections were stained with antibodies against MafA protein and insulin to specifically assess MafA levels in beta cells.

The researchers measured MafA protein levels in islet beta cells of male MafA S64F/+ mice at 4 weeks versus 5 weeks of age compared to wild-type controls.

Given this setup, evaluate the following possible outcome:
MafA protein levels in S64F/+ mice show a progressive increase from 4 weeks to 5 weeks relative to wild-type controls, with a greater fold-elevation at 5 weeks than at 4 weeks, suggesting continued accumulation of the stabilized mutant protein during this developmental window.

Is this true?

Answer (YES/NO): NO